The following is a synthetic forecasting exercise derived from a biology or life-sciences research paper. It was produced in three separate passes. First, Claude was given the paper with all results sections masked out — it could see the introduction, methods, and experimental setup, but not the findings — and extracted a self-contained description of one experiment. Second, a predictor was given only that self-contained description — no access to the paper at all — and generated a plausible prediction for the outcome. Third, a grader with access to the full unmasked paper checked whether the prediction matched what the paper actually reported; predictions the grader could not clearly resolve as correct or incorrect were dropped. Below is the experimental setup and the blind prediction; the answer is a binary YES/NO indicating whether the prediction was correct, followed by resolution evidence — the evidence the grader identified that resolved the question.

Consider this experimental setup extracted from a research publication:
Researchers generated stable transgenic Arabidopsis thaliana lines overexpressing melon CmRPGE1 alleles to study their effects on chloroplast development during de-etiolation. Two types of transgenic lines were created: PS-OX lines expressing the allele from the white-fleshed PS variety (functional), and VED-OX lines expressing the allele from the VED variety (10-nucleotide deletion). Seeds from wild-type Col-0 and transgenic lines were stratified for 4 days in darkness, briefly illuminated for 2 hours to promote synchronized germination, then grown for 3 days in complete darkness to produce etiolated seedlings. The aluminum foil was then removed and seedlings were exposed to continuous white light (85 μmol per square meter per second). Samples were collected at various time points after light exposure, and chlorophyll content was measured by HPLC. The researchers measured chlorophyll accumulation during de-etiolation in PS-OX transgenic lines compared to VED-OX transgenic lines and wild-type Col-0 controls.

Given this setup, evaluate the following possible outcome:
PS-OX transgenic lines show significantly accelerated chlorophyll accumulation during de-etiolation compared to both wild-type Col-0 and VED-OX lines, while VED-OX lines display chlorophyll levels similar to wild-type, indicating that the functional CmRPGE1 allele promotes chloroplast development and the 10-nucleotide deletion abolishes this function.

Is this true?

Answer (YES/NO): NO